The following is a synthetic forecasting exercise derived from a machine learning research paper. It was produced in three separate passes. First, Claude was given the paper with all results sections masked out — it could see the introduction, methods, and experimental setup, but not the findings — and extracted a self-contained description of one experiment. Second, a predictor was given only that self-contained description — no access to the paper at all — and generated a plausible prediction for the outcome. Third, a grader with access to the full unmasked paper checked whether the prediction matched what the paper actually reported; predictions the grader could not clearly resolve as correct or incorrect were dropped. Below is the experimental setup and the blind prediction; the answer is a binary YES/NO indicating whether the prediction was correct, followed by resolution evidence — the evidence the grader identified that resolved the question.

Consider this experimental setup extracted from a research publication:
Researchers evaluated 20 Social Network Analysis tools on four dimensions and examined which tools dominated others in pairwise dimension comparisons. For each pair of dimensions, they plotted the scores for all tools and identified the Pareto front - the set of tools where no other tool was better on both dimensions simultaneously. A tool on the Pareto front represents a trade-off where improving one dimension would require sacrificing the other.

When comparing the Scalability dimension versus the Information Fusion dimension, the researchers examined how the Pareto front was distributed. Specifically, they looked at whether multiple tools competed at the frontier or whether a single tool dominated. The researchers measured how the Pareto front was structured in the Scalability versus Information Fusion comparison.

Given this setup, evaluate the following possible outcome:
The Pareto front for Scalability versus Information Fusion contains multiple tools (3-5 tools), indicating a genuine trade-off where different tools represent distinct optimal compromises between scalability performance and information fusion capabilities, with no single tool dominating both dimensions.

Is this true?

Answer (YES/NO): NO